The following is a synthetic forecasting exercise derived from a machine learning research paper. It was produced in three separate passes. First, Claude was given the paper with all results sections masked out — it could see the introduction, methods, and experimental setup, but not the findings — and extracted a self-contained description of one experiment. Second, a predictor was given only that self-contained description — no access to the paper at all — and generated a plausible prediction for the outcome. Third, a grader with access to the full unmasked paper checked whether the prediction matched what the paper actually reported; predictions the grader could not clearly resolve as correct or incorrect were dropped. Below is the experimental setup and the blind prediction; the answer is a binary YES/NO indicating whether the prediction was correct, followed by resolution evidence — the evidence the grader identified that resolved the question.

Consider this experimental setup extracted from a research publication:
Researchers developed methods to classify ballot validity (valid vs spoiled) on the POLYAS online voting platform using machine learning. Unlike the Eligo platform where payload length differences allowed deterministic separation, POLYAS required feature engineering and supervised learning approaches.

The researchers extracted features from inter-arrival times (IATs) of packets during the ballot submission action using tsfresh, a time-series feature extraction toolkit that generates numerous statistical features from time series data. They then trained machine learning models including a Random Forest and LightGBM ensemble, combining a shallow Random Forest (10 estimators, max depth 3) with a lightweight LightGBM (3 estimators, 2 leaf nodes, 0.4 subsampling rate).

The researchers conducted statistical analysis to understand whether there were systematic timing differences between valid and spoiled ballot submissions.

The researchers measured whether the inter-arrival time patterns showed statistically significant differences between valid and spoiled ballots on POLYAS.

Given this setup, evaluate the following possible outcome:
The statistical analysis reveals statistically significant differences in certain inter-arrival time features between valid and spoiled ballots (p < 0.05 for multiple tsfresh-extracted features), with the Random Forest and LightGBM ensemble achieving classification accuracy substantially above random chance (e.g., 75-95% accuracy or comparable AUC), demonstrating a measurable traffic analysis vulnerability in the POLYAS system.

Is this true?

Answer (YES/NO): YES